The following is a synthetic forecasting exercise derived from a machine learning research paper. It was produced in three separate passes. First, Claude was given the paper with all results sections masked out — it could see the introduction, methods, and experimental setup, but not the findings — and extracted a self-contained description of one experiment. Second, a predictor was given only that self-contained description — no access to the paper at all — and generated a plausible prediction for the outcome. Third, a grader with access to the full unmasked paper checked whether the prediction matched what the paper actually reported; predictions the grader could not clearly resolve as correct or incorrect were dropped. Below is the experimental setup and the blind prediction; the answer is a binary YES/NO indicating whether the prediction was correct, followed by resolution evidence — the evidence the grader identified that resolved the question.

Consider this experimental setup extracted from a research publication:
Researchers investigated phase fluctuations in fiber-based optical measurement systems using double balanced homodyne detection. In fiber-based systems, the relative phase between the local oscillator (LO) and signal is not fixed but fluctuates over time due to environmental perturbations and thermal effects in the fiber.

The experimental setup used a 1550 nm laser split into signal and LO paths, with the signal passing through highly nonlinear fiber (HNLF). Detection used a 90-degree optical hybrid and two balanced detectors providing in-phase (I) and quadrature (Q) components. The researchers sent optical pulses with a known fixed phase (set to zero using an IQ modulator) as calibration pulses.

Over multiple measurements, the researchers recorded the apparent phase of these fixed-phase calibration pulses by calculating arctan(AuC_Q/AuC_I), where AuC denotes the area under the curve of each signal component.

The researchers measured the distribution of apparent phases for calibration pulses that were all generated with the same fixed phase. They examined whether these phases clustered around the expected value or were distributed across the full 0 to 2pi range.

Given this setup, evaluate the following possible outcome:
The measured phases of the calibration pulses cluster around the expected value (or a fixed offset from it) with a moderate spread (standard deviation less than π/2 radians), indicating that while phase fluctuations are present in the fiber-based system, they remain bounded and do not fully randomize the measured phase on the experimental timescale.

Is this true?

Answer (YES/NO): NO